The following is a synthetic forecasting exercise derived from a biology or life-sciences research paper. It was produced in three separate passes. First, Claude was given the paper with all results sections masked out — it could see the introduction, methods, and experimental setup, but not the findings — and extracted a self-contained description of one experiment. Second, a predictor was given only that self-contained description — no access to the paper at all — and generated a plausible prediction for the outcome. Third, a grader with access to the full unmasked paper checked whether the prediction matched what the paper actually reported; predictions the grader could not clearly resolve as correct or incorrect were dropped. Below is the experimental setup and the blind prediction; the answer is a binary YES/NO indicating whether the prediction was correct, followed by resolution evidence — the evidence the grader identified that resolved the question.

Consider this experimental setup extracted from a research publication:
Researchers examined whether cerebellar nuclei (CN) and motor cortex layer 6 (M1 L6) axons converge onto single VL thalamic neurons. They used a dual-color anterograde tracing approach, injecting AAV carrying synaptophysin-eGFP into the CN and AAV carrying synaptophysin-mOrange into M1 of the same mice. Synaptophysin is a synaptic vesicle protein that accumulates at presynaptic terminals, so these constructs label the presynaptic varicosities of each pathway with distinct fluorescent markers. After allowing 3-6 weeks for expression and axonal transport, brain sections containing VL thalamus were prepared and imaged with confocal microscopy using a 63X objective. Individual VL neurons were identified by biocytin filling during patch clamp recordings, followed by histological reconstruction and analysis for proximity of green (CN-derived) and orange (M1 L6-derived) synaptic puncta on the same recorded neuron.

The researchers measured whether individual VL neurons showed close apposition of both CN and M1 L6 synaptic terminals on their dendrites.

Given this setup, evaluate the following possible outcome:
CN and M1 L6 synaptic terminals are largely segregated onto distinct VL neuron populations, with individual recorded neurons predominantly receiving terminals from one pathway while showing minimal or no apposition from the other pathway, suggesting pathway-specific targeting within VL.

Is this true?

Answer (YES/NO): NO